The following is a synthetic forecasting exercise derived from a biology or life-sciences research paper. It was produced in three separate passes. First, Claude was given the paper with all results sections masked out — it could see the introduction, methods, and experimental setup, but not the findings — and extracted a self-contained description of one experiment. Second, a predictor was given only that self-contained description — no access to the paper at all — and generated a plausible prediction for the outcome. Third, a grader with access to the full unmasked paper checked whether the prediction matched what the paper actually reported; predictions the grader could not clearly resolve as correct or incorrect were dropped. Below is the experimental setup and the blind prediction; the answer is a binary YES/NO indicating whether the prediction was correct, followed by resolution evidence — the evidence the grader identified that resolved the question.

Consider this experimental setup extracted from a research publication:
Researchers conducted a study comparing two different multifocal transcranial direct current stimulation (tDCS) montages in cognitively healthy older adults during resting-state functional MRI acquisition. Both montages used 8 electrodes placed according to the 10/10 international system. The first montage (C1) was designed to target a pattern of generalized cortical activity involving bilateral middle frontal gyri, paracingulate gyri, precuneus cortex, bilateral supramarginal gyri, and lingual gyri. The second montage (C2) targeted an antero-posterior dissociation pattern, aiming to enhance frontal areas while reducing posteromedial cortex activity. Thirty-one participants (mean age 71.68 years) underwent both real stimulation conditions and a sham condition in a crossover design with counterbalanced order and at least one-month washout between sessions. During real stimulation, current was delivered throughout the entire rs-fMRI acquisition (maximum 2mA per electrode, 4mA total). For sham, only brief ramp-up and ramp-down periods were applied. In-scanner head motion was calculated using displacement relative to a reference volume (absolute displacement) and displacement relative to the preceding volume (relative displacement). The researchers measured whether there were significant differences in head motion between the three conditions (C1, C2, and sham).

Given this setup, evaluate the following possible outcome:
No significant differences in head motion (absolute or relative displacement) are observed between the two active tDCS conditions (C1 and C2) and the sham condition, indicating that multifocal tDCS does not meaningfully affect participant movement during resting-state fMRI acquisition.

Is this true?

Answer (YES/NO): YES